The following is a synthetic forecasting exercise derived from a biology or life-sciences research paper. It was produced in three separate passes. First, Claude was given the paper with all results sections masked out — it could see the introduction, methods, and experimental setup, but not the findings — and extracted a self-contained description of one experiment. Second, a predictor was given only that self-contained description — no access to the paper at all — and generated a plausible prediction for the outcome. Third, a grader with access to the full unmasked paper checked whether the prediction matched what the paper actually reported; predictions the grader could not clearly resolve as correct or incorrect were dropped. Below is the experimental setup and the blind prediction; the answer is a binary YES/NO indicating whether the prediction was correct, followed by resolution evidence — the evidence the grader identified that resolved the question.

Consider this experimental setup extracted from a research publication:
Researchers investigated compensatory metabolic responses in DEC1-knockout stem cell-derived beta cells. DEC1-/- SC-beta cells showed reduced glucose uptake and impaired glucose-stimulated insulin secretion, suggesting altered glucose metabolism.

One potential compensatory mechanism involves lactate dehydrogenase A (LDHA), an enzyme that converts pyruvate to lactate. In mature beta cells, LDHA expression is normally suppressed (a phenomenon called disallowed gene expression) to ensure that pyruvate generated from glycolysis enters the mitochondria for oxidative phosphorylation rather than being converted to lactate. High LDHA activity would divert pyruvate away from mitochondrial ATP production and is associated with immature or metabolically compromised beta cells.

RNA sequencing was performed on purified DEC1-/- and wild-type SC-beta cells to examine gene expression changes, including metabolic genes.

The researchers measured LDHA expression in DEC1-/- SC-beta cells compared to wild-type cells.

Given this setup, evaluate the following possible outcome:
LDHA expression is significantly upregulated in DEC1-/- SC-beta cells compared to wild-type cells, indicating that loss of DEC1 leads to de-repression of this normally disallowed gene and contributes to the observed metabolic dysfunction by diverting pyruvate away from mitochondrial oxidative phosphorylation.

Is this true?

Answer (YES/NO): YES